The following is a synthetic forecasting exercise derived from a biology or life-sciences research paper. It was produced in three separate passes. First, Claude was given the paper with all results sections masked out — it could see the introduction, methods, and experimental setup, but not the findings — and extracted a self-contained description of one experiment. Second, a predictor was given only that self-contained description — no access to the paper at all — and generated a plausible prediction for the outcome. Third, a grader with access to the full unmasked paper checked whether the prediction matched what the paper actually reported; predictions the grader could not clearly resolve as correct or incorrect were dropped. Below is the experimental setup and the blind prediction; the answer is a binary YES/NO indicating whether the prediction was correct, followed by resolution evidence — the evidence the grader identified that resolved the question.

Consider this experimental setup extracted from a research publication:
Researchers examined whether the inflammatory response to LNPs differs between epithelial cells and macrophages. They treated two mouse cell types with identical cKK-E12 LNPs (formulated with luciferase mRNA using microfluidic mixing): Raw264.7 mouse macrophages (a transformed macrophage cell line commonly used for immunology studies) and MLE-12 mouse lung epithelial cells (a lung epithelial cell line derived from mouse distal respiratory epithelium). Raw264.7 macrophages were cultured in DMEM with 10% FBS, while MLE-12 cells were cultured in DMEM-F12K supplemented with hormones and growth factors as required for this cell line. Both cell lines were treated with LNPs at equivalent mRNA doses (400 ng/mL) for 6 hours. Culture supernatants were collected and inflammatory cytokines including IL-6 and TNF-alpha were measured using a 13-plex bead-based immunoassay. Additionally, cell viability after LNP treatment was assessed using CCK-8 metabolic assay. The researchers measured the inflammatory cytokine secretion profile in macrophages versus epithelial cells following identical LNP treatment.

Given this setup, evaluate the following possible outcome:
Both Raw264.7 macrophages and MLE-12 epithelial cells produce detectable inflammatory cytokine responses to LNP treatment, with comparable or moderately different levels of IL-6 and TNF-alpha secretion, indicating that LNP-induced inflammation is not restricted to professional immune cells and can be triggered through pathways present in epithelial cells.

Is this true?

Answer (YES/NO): NO